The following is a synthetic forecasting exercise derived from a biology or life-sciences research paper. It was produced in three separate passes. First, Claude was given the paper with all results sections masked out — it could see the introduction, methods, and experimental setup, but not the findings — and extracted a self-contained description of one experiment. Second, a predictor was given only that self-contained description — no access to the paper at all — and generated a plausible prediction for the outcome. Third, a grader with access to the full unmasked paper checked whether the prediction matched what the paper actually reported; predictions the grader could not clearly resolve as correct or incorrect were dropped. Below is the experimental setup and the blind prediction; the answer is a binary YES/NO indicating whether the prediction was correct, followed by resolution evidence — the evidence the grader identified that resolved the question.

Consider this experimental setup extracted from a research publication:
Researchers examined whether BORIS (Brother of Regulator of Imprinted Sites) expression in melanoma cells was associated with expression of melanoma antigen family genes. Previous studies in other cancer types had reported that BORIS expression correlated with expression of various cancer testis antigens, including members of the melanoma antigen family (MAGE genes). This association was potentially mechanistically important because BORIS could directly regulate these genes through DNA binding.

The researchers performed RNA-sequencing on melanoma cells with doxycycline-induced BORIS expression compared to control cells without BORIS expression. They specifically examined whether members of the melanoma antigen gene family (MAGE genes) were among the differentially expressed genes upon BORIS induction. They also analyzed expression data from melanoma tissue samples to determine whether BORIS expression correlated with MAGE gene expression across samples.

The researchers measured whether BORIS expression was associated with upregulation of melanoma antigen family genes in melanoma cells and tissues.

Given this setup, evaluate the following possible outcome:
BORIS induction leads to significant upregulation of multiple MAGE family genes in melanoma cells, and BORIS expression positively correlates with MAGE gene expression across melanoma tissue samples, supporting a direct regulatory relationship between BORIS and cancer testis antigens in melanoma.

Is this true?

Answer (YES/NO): NO